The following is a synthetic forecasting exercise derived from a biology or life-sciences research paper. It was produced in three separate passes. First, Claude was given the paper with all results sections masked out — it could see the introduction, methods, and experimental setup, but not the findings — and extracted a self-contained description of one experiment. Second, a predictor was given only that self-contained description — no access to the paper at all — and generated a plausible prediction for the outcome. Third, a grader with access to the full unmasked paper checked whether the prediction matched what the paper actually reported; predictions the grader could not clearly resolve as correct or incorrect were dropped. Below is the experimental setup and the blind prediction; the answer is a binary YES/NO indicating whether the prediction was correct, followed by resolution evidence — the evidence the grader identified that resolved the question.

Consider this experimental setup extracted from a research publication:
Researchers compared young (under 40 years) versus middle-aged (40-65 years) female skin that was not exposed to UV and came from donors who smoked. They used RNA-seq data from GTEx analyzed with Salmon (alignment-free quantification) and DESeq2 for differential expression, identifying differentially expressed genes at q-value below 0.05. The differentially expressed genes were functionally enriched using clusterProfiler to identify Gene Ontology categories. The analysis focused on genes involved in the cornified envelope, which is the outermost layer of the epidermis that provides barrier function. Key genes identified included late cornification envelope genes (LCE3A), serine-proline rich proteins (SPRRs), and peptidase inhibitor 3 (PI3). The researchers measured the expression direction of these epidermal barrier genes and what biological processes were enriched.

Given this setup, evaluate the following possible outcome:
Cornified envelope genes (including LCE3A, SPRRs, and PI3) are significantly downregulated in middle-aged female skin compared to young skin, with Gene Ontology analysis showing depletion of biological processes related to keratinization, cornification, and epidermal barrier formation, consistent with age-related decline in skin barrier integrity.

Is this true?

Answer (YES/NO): NO